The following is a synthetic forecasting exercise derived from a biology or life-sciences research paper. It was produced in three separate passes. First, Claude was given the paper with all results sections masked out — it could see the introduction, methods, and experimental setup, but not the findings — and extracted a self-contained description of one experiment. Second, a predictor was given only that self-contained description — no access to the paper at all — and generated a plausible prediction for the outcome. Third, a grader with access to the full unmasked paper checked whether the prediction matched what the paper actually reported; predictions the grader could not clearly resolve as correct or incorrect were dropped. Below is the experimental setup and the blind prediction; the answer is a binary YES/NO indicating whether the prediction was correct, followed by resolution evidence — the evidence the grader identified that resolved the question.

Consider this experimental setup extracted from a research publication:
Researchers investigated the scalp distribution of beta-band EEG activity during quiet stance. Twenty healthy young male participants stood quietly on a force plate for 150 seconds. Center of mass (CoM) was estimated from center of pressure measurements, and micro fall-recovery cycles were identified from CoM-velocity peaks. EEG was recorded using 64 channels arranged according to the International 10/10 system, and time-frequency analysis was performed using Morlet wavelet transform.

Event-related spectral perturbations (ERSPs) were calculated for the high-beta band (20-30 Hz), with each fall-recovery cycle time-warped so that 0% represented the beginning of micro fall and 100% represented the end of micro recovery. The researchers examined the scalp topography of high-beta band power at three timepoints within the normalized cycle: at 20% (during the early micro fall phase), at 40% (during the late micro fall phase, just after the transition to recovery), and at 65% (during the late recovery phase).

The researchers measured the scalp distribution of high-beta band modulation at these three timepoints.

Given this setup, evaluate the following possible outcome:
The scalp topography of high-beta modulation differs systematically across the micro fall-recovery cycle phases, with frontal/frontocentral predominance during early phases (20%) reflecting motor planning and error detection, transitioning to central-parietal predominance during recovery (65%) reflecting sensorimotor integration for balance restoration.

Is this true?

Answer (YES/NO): NO